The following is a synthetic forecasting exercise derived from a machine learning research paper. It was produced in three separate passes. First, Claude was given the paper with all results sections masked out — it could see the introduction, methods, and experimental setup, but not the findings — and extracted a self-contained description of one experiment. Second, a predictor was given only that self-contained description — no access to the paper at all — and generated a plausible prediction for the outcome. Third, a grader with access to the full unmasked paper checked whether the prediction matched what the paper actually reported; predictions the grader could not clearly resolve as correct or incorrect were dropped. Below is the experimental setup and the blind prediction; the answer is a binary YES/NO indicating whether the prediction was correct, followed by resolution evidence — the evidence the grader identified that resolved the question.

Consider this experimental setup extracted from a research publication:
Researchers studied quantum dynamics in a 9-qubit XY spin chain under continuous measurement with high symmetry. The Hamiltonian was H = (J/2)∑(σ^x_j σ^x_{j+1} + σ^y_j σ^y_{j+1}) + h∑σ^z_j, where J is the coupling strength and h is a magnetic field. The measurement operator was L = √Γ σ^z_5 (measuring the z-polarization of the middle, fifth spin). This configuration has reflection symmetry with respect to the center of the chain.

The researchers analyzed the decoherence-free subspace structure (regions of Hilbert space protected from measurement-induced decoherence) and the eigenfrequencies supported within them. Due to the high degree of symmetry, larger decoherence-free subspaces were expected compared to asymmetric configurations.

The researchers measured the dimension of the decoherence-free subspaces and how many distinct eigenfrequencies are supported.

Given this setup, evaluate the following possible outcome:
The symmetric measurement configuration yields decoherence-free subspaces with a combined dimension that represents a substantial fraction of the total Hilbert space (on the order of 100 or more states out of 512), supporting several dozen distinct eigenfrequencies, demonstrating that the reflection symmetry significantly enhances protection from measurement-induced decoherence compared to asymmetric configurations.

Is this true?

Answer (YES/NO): NO